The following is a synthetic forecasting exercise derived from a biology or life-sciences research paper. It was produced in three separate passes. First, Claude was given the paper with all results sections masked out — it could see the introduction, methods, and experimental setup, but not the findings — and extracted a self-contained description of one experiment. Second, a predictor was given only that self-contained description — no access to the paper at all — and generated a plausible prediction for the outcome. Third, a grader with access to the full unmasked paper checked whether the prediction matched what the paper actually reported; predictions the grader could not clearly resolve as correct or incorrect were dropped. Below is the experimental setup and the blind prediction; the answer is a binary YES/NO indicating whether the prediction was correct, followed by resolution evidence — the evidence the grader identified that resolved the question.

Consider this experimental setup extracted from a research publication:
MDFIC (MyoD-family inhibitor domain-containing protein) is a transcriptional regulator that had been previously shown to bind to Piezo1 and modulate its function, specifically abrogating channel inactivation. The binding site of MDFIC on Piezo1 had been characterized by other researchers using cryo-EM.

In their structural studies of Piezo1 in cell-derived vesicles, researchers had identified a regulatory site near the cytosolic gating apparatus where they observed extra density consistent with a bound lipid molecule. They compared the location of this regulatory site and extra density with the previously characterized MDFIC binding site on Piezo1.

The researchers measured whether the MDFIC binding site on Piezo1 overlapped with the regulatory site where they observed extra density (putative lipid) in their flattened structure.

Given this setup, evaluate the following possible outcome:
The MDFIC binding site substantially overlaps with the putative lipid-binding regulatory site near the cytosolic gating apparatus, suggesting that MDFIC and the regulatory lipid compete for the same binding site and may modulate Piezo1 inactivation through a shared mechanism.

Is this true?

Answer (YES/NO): YES